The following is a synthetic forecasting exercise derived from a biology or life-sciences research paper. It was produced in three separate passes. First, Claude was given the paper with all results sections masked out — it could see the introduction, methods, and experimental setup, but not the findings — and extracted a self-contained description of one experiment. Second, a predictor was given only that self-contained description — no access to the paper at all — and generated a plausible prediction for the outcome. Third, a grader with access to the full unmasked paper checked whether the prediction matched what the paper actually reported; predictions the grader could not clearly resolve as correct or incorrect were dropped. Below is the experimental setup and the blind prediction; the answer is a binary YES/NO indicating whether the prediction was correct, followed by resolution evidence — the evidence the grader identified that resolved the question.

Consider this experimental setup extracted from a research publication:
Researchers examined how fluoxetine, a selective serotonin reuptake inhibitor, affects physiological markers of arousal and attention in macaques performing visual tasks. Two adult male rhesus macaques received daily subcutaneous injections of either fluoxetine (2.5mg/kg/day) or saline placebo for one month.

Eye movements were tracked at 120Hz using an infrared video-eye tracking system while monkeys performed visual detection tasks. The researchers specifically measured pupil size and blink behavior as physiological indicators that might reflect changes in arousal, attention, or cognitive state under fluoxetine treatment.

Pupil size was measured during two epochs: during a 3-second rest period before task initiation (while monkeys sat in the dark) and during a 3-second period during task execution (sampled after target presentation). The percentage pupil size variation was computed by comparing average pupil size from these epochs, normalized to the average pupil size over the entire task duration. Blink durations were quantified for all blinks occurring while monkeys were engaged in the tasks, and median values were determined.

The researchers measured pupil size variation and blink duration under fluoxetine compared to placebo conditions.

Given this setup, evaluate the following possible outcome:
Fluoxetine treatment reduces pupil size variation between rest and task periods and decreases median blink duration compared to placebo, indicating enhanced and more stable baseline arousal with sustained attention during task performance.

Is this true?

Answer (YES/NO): NO